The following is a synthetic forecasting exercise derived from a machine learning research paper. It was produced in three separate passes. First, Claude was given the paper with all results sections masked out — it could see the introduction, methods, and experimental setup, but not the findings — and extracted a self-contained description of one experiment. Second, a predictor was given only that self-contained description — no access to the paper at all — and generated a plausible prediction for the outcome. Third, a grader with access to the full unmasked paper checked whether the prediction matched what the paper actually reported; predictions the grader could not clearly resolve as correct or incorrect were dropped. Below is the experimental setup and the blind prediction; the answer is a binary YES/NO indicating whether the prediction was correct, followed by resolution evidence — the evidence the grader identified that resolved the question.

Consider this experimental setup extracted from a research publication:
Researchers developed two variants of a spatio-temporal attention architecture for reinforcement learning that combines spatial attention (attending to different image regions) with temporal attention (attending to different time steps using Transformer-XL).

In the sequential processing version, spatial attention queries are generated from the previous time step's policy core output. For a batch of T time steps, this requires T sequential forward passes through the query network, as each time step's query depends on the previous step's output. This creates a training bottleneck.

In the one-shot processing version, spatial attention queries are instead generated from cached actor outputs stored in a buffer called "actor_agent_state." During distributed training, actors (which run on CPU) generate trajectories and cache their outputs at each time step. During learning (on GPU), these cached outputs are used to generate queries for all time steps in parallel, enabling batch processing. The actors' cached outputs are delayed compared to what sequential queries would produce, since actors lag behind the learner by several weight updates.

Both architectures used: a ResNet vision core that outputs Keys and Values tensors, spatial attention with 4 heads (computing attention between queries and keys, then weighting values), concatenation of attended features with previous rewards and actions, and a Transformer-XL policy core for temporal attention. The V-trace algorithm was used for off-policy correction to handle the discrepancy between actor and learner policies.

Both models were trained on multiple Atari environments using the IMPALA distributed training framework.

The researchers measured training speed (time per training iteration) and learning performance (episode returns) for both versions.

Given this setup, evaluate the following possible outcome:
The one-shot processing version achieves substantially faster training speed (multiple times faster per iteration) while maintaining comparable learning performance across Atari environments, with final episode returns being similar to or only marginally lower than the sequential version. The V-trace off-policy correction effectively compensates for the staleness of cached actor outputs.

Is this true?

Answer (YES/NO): NO